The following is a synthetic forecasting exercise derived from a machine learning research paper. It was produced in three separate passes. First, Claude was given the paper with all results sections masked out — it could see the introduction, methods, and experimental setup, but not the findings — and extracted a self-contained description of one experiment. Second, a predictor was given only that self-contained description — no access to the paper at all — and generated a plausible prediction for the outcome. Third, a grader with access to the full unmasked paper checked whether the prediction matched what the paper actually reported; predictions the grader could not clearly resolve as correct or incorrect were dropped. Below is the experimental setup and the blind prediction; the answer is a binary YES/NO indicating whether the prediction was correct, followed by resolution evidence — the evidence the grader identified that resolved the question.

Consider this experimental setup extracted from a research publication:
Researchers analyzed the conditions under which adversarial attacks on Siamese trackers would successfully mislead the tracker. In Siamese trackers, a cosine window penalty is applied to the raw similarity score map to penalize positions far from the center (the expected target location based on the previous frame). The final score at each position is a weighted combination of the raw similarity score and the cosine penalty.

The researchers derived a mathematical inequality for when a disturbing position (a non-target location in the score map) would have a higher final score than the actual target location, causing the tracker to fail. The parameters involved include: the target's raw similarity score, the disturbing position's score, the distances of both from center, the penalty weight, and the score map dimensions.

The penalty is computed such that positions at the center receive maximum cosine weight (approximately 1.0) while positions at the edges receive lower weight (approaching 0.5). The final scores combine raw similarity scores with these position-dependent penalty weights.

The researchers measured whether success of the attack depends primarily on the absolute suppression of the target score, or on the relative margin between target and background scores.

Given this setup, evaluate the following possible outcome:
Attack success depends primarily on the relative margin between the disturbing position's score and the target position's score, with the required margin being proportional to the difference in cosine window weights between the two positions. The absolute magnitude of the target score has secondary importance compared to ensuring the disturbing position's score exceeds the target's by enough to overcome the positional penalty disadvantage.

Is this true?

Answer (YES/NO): YES